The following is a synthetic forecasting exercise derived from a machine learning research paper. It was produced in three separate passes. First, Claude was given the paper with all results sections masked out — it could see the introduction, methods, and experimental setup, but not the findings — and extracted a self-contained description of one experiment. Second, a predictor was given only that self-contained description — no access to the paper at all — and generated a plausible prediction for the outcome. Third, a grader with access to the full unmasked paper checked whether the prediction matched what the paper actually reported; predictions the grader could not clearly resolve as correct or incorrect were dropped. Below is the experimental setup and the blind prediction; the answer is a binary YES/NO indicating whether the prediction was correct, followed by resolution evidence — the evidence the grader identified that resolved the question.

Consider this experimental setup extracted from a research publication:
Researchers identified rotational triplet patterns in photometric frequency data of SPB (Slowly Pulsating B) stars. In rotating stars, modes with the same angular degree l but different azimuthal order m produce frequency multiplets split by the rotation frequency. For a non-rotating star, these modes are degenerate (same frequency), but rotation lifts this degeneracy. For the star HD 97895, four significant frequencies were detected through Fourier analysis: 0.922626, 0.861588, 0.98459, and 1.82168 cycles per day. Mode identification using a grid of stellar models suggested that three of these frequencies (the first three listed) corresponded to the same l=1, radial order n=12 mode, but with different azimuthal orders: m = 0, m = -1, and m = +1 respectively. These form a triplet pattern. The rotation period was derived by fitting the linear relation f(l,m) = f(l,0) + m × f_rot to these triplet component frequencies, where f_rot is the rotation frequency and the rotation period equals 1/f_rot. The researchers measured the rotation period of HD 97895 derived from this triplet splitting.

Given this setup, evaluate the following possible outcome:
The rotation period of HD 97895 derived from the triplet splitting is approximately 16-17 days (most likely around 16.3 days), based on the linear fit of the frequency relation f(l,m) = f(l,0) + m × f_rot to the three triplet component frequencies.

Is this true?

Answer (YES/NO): YES